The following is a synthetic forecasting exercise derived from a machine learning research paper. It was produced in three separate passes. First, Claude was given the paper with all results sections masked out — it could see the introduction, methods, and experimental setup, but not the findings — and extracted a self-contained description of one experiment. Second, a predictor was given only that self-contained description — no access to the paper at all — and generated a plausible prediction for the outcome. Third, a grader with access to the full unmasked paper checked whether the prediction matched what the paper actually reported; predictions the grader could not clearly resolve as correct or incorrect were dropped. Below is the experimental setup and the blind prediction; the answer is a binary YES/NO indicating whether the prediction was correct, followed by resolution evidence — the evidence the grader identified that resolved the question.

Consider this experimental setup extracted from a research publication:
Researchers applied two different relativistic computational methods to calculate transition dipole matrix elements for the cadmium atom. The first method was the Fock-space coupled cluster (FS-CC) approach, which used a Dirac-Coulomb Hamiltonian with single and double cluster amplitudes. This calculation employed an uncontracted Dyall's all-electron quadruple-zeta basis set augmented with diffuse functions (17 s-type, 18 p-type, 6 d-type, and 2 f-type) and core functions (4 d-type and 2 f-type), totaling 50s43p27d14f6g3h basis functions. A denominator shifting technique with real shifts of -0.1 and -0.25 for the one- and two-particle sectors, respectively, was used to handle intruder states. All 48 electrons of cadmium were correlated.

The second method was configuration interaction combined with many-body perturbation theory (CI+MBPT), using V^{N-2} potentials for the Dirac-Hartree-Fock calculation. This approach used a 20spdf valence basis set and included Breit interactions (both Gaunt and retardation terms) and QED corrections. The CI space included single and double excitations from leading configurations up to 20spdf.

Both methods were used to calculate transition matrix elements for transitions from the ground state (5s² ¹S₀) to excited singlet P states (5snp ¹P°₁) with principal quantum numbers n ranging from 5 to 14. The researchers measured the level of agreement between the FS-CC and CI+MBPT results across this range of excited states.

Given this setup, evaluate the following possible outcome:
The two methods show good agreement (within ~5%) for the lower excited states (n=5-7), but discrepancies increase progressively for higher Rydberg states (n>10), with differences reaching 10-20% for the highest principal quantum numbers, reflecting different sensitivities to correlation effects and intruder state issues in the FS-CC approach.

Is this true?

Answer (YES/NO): NO